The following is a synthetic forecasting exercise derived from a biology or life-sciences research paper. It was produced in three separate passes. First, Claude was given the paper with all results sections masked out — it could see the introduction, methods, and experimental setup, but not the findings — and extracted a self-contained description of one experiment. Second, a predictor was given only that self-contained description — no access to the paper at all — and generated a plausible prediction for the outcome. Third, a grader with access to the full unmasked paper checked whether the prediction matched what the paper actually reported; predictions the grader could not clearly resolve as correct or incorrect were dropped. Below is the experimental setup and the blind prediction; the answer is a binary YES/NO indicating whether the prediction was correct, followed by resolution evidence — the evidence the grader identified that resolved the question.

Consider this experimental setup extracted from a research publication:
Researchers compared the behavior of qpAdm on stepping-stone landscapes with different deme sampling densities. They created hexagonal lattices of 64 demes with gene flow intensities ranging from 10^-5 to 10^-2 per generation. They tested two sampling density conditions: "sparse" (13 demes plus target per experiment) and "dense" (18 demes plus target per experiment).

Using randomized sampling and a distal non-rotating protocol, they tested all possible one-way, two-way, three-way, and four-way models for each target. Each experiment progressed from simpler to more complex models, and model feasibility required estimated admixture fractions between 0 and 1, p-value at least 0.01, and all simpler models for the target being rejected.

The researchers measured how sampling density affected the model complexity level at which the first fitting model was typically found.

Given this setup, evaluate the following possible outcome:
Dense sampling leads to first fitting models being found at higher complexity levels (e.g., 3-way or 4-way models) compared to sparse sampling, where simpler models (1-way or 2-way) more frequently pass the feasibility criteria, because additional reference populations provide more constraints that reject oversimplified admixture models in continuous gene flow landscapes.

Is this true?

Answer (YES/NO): NO